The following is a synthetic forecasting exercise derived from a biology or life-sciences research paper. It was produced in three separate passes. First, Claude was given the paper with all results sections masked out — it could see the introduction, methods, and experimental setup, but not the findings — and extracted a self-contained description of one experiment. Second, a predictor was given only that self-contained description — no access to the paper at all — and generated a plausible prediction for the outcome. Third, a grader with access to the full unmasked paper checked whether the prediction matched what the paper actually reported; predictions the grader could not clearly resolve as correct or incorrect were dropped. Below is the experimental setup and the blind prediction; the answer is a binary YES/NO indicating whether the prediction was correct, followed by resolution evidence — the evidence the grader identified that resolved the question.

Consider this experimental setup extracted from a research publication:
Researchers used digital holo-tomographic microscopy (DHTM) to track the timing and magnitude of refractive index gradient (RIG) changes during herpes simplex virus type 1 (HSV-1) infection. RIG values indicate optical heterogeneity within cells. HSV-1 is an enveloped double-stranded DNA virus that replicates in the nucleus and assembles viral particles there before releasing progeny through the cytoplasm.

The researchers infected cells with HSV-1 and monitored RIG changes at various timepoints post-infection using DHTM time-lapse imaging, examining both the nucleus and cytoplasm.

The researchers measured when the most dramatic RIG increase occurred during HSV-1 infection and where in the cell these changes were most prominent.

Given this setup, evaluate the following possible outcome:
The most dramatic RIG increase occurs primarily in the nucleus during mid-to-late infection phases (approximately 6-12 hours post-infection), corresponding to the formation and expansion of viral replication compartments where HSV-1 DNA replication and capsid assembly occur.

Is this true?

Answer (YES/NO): NO